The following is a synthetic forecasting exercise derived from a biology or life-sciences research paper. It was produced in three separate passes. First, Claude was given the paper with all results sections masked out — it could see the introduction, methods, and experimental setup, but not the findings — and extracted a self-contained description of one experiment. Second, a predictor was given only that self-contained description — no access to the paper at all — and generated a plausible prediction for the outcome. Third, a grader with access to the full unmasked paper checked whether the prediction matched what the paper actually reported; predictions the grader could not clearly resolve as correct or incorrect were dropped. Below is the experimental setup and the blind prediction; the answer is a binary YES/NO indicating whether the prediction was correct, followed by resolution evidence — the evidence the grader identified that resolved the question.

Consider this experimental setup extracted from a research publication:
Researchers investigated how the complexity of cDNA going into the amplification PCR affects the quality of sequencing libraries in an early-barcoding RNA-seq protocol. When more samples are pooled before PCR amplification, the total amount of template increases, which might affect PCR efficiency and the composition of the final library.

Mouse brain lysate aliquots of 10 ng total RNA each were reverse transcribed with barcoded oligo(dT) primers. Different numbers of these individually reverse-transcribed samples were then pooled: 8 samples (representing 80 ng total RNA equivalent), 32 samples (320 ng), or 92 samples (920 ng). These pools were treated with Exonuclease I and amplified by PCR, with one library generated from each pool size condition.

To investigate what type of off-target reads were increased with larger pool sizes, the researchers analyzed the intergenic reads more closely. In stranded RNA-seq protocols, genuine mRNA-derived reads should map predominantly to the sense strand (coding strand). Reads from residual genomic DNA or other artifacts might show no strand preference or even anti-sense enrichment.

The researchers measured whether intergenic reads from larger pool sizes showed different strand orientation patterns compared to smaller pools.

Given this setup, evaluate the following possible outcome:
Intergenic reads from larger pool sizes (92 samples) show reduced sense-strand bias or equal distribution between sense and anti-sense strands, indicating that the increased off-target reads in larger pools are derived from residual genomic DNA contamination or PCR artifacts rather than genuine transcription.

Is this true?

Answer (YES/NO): NO